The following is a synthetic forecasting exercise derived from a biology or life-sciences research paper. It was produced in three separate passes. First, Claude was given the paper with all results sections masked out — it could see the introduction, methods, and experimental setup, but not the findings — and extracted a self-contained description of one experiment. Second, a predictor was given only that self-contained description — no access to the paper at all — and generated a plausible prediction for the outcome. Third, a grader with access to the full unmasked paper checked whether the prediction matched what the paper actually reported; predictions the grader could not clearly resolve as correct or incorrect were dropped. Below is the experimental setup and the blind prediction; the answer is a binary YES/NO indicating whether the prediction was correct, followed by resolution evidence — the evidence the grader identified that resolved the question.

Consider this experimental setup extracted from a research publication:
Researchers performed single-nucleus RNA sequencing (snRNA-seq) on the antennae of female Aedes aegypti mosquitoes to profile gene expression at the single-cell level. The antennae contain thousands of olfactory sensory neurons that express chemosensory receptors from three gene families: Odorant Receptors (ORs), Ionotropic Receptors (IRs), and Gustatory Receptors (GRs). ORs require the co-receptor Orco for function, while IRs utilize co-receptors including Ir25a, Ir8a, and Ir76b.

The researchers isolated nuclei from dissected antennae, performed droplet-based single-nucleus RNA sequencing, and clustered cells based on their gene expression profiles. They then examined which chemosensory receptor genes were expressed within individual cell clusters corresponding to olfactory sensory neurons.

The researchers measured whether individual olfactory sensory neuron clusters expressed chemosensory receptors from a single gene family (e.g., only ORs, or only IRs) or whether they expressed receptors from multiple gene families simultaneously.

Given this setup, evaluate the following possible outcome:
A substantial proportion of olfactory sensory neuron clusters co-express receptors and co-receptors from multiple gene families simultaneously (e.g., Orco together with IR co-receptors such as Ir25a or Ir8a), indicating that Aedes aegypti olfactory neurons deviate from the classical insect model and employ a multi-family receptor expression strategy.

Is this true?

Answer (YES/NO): YES